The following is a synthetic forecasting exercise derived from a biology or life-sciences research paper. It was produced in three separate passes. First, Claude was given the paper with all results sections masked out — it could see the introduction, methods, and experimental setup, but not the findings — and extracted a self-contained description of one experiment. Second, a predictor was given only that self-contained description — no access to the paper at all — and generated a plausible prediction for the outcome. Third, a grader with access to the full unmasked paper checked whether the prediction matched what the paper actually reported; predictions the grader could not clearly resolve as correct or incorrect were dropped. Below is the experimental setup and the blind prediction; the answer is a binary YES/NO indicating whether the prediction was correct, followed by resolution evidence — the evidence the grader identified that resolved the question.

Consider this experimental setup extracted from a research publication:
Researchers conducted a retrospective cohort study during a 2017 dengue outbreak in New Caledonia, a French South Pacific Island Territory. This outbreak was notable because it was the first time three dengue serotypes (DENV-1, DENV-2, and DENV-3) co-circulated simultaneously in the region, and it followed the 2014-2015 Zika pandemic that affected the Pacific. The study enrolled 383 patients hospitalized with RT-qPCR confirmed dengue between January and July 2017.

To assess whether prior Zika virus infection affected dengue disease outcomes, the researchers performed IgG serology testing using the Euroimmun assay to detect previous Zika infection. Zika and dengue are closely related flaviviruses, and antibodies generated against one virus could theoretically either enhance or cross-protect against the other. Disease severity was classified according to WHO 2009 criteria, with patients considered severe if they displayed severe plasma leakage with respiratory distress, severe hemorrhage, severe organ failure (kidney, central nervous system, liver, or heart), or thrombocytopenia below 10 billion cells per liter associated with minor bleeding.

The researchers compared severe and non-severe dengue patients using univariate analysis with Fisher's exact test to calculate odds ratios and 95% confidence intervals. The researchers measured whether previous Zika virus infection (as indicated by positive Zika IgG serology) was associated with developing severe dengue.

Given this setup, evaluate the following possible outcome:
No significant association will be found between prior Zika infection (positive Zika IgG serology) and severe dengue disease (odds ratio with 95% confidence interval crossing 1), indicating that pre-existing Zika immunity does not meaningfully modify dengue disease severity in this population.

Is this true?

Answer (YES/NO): YES